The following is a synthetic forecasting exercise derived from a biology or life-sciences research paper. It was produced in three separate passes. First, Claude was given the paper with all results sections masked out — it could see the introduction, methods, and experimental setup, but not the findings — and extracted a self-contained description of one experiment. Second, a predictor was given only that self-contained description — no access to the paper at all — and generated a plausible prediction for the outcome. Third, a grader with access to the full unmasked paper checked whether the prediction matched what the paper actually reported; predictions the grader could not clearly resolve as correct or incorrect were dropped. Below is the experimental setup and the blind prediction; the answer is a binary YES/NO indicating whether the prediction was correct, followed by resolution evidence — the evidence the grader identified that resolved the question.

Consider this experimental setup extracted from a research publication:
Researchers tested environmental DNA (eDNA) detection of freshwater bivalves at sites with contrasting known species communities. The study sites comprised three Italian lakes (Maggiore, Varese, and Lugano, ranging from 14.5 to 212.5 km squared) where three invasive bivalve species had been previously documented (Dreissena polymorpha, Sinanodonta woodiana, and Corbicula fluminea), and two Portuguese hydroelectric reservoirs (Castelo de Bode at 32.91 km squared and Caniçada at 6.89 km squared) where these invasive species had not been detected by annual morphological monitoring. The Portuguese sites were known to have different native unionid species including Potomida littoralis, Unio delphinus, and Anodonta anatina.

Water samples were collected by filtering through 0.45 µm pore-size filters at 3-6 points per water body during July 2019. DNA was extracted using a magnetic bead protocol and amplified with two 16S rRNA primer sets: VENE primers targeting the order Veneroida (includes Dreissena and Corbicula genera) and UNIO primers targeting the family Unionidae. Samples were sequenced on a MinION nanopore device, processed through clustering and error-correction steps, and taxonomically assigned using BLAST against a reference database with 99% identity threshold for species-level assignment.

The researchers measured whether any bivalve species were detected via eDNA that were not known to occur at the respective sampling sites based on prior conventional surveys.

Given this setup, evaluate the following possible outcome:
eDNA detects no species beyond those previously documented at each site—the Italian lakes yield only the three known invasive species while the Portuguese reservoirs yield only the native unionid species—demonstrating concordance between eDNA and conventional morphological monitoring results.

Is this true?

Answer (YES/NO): NO